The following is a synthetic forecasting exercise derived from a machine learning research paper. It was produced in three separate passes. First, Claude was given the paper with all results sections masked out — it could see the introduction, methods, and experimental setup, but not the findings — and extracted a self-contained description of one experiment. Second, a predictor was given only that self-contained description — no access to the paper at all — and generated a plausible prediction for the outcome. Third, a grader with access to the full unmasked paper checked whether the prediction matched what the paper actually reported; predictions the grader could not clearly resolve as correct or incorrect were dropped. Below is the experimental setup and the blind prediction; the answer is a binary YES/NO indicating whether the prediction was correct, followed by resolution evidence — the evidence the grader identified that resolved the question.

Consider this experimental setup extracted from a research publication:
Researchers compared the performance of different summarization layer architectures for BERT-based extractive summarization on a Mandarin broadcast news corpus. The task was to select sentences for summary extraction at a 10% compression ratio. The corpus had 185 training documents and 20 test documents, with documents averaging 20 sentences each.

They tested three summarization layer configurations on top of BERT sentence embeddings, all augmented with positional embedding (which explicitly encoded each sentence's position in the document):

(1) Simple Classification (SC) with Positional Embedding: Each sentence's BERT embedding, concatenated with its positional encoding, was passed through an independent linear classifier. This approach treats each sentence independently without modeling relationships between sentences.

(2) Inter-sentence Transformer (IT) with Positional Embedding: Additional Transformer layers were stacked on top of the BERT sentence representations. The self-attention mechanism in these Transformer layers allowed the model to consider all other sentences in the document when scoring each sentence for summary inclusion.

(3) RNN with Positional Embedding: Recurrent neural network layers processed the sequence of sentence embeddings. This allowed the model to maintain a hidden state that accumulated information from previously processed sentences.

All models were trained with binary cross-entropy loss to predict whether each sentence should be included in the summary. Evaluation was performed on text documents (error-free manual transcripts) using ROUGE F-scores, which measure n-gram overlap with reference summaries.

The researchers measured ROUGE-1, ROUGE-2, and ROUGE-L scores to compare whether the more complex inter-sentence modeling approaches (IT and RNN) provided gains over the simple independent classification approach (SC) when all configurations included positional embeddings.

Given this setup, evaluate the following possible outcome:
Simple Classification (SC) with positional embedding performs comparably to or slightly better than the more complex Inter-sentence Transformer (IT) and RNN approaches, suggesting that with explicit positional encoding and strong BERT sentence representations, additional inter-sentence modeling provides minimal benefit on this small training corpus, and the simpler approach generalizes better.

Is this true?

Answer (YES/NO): NO